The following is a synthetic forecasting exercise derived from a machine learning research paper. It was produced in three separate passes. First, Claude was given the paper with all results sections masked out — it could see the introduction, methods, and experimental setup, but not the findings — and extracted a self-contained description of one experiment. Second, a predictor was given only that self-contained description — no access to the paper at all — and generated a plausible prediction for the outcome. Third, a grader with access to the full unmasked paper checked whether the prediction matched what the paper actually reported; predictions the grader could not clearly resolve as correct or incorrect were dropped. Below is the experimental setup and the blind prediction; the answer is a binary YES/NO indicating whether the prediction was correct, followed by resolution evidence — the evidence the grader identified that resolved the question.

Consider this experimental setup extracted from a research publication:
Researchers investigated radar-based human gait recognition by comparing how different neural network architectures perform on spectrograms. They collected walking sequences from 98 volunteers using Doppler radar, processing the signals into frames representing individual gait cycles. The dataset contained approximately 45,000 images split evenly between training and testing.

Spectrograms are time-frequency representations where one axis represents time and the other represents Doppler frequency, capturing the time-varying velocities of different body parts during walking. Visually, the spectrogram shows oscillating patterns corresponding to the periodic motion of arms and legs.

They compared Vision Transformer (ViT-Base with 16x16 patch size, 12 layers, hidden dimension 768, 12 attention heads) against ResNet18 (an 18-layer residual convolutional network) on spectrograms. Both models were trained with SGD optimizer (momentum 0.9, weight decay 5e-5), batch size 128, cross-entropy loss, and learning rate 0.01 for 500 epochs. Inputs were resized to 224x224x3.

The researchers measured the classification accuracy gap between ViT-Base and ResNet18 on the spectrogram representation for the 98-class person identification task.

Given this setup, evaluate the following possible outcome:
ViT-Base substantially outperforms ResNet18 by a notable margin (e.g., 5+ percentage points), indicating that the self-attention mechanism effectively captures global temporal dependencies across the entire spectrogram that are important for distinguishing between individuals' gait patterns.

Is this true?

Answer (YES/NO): NO